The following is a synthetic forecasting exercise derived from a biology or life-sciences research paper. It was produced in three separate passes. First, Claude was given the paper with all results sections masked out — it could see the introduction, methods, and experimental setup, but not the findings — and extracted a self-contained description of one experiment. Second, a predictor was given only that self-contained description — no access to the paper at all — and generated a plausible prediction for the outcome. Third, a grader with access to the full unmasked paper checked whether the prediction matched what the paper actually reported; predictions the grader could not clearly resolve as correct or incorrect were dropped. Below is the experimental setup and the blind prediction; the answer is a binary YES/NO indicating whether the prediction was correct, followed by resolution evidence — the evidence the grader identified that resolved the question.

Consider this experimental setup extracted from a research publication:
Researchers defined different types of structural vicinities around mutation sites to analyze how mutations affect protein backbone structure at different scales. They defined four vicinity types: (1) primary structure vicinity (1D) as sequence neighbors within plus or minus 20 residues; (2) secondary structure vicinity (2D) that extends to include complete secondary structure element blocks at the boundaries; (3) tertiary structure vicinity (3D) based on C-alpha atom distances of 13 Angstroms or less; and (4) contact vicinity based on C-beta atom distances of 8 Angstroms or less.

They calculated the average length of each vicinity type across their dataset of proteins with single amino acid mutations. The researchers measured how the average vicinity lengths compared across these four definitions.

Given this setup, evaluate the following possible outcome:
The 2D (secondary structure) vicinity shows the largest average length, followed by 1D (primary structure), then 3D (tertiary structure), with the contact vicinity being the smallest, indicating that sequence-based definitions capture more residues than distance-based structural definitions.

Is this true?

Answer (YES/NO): NO